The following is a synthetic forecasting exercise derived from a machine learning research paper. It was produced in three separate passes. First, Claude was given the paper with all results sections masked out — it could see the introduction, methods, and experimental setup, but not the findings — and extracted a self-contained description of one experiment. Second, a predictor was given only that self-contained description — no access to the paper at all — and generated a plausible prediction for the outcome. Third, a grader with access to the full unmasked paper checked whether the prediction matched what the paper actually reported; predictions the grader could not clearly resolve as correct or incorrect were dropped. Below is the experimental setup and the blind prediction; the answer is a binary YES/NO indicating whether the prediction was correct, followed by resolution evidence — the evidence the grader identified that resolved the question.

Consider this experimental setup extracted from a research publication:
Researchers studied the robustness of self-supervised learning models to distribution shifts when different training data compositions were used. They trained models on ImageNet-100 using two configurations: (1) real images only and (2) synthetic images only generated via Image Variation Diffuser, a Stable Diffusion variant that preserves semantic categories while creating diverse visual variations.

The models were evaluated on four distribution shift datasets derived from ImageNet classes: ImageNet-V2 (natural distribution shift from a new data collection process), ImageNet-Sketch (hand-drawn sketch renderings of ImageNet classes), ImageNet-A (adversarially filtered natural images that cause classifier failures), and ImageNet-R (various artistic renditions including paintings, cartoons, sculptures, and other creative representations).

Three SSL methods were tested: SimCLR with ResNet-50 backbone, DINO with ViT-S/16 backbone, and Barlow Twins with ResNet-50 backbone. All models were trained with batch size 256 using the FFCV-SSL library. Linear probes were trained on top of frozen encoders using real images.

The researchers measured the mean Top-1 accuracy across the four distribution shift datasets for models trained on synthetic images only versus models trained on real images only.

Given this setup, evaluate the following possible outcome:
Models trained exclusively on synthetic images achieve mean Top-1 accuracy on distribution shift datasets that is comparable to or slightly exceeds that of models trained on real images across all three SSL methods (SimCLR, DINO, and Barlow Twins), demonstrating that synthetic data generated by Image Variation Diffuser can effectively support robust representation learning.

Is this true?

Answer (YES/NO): NO